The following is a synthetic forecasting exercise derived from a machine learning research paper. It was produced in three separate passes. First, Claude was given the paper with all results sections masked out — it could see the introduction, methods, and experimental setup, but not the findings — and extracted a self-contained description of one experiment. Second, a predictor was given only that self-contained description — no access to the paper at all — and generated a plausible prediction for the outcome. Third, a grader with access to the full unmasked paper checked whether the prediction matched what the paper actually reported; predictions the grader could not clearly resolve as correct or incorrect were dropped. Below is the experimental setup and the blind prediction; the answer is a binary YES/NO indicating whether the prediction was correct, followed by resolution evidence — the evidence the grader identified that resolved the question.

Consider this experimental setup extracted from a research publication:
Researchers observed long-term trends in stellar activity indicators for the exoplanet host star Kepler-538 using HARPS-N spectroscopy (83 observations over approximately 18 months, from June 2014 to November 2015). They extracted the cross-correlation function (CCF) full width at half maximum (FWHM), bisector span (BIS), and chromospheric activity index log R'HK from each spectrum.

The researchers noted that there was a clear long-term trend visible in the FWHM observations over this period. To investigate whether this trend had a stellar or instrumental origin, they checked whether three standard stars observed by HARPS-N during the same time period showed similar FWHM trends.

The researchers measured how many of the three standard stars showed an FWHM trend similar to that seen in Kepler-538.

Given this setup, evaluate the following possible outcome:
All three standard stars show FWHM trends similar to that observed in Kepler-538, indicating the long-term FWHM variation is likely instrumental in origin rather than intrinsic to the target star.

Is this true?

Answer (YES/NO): NO